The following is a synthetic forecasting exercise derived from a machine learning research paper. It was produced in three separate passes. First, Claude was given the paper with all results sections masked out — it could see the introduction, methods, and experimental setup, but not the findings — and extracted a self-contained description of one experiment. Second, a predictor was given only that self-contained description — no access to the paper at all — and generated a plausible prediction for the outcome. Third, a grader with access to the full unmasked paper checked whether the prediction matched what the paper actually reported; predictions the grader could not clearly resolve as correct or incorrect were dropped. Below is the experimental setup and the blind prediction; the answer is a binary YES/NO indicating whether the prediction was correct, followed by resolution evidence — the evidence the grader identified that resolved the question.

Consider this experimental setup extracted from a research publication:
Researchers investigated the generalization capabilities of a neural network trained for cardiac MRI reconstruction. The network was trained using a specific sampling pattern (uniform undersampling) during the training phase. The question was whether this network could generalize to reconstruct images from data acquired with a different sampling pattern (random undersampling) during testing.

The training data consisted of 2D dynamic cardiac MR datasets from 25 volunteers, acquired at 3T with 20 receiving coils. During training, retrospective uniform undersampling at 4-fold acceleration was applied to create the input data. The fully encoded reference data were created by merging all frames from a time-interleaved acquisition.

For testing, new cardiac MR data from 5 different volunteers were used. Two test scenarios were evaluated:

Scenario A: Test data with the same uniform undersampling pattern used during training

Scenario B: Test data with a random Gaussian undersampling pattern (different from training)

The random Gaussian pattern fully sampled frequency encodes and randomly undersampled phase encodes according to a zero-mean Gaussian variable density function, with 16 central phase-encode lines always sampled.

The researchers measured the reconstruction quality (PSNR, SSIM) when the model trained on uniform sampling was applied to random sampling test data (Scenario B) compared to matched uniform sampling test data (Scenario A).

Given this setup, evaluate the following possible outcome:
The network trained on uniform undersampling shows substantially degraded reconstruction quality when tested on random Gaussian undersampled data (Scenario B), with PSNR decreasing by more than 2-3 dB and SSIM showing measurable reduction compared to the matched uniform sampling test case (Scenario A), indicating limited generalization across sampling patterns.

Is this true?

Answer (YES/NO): NO